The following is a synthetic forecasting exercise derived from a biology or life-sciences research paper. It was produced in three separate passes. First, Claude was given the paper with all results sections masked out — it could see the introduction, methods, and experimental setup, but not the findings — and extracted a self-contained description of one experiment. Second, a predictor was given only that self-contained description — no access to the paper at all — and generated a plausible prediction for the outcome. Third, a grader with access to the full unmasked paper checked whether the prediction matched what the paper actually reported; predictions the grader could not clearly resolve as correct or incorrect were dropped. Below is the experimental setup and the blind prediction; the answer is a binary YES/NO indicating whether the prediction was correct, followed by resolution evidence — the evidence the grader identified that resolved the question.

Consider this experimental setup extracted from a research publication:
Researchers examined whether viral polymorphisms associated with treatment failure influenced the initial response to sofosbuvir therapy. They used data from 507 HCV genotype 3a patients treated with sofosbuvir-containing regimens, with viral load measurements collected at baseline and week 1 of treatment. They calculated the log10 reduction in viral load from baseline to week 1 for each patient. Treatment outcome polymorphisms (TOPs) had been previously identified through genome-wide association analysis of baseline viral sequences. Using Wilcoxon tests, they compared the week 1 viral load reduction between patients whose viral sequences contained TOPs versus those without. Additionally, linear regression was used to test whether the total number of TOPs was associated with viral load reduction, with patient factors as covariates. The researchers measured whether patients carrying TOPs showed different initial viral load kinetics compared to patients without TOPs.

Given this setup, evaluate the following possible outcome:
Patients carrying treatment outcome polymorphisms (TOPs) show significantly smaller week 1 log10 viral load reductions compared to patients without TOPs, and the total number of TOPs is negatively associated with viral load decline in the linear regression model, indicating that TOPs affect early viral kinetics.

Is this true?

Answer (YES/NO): YES